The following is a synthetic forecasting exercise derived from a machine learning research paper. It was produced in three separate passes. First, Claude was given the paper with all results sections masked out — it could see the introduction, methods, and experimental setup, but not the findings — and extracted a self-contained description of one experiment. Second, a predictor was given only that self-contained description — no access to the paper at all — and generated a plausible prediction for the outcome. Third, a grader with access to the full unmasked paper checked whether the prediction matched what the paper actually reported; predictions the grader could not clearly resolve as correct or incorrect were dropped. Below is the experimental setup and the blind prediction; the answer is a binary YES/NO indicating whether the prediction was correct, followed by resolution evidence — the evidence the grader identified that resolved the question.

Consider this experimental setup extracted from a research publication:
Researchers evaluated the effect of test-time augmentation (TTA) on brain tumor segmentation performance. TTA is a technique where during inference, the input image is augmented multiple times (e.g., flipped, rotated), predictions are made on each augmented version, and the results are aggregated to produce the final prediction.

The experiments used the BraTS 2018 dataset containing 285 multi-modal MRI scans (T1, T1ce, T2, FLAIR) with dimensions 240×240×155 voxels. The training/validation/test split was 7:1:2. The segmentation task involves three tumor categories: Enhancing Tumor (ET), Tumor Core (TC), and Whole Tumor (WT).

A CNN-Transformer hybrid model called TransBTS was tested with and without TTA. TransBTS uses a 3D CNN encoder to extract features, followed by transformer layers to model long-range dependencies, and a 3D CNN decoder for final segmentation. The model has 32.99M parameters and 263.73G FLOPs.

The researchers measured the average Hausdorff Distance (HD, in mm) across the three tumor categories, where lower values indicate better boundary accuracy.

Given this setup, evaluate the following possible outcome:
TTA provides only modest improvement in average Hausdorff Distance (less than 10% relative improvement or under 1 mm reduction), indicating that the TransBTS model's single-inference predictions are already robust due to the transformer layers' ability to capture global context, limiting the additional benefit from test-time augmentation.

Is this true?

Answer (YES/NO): NO